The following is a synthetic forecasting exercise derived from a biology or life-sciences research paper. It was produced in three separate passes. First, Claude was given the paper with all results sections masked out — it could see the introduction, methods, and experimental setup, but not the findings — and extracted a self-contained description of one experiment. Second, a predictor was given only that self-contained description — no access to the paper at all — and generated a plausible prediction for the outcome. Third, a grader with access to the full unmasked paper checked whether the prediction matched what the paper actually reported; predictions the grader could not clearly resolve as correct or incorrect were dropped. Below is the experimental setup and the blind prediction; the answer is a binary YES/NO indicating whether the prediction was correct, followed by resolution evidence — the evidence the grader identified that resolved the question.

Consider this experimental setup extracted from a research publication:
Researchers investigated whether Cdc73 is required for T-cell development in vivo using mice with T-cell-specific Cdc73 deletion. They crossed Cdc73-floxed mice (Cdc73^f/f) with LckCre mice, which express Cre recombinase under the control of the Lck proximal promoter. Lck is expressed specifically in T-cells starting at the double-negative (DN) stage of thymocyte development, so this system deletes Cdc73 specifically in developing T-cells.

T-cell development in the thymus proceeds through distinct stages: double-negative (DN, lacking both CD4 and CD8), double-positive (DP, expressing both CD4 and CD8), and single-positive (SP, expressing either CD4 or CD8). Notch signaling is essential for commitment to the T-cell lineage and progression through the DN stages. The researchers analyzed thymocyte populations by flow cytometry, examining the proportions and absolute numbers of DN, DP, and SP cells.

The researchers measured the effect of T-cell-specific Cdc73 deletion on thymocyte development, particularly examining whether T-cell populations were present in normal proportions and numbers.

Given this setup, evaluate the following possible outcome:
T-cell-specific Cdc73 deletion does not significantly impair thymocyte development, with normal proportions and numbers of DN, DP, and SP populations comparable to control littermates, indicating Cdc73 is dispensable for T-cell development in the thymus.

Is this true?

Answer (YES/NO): NO